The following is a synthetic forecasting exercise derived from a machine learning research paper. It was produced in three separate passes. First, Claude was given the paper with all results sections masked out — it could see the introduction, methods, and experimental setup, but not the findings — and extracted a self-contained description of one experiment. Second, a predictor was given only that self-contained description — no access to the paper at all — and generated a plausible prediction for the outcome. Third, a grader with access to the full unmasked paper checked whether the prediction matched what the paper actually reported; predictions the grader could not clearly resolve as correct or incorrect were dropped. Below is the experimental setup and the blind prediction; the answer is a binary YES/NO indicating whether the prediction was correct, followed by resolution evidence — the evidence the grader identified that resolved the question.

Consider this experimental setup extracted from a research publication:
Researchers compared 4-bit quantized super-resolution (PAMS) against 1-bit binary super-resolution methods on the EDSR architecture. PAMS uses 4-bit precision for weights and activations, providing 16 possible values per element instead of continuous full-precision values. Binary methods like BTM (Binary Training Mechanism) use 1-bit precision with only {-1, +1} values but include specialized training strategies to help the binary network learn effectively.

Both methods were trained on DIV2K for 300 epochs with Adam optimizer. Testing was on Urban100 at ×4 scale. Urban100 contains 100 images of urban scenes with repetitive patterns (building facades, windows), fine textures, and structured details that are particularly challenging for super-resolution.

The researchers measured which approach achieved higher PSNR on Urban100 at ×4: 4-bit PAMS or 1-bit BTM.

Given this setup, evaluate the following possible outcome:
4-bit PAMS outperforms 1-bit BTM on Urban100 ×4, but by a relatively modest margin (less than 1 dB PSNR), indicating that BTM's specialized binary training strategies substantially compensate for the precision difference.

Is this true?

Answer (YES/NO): NO